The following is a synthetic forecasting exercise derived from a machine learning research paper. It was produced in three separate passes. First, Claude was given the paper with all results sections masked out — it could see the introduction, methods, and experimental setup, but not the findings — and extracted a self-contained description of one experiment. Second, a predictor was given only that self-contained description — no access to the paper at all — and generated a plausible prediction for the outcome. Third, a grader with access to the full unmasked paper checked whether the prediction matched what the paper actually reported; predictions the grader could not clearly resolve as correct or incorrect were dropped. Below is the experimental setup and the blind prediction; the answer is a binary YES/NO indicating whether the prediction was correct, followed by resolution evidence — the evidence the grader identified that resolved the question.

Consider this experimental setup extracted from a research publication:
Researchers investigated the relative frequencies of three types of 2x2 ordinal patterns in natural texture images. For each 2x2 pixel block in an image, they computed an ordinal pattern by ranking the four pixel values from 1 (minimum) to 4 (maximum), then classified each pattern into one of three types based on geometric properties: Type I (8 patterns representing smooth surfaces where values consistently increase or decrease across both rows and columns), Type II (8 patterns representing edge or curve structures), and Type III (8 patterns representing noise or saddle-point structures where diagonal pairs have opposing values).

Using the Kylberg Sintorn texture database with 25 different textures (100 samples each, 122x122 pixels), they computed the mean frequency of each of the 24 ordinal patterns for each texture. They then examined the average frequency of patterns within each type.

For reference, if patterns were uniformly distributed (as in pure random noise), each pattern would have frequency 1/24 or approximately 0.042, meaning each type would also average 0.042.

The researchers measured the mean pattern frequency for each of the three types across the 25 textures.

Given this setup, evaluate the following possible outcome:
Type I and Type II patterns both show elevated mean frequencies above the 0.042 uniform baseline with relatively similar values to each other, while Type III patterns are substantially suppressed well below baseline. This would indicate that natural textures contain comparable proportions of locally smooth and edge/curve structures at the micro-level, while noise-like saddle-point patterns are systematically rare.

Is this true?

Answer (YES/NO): NO